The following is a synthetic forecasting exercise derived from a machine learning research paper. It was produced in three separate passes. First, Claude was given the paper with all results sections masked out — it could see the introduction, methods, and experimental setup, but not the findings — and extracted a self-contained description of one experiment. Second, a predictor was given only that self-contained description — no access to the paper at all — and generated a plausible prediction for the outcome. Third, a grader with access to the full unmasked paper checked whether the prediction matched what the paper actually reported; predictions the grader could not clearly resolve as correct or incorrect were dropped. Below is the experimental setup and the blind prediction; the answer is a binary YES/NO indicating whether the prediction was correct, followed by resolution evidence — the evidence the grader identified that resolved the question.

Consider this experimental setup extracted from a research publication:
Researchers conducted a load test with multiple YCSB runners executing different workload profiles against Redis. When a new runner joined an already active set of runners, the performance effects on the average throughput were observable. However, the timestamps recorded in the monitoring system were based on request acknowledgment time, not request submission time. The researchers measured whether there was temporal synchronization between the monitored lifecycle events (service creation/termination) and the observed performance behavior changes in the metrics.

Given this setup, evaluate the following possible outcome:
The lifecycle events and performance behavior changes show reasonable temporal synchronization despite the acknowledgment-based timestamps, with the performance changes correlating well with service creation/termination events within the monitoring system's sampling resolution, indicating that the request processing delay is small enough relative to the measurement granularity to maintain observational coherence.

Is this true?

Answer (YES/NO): YES